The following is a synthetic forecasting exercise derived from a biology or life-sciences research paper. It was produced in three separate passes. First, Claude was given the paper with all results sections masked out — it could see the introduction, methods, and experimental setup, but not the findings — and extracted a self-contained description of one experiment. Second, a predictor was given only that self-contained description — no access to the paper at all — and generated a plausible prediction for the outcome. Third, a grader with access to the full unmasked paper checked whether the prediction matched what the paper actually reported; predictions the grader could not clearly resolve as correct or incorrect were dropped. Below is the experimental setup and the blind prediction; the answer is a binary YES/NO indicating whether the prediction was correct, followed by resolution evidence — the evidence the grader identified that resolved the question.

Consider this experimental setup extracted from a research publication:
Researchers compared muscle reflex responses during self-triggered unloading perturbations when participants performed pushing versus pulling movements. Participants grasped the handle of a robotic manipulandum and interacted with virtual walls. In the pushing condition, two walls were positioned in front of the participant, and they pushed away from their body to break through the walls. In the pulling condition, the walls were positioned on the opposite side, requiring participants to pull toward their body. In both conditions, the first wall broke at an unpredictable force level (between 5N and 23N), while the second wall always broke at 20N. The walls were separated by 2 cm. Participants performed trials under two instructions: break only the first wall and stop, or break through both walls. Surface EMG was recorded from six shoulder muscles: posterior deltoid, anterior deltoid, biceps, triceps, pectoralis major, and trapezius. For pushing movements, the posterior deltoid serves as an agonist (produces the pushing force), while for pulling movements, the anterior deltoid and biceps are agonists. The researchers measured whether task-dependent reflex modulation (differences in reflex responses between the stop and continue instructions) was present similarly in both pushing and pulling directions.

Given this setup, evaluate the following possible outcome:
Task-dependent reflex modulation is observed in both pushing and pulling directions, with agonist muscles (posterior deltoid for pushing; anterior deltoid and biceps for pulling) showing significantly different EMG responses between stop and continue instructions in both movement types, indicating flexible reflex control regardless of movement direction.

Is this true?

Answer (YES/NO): NO